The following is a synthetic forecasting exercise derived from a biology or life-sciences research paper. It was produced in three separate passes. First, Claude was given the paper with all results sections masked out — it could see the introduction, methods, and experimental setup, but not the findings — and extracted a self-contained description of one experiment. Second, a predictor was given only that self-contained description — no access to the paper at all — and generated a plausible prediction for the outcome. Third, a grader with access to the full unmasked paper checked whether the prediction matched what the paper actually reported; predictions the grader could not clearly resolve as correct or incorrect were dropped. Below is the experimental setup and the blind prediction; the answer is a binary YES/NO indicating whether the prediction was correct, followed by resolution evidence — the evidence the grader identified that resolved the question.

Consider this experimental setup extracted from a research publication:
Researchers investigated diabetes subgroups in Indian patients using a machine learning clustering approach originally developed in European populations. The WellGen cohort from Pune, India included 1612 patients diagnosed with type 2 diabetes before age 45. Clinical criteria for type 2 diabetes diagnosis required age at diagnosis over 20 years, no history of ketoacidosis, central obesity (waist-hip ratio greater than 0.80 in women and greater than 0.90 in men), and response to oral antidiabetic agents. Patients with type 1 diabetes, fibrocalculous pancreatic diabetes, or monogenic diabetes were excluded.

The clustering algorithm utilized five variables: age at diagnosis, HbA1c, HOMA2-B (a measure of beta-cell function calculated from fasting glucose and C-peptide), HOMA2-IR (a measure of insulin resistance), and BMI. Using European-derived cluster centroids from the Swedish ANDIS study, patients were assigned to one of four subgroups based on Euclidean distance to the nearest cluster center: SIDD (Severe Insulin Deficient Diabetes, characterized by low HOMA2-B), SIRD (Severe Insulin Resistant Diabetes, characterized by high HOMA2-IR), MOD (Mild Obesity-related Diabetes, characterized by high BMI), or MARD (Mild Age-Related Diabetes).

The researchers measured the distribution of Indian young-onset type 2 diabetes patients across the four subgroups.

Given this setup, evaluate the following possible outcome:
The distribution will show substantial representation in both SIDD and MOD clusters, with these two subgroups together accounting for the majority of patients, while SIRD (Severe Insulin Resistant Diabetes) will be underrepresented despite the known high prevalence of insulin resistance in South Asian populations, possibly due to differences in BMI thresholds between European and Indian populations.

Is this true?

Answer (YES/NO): YES